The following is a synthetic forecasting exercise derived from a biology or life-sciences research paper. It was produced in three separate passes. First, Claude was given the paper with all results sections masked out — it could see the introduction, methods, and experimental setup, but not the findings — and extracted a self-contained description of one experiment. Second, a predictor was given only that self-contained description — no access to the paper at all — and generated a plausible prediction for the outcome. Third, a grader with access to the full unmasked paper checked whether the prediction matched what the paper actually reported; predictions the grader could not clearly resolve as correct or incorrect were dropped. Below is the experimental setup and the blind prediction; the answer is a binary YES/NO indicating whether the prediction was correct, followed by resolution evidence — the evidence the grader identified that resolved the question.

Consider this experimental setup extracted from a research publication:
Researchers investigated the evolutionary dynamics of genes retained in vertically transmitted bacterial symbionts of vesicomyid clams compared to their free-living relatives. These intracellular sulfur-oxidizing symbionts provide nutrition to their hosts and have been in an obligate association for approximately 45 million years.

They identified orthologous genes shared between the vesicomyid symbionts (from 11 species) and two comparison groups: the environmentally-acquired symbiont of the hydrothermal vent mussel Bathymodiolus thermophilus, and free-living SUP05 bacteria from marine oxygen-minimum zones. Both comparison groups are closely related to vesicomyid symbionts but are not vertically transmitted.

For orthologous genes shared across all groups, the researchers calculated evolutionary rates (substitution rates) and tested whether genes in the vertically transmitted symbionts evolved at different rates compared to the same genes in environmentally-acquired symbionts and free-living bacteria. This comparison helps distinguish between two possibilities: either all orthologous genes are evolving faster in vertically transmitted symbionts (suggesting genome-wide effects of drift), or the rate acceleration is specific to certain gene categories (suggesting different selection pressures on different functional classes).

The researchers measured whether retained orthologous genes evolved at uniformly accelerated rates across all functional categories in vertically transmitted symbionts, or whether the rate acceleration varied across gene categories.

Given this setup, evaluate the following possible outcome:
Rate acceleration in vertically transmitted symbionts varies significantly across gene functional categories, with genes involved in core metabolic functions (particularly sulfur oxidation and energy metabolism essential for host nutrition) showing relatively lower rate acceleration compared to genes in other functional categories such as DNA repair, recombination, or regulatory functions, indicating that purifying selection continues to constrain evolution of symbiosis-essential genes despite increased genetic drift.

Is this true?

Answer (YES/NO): YES